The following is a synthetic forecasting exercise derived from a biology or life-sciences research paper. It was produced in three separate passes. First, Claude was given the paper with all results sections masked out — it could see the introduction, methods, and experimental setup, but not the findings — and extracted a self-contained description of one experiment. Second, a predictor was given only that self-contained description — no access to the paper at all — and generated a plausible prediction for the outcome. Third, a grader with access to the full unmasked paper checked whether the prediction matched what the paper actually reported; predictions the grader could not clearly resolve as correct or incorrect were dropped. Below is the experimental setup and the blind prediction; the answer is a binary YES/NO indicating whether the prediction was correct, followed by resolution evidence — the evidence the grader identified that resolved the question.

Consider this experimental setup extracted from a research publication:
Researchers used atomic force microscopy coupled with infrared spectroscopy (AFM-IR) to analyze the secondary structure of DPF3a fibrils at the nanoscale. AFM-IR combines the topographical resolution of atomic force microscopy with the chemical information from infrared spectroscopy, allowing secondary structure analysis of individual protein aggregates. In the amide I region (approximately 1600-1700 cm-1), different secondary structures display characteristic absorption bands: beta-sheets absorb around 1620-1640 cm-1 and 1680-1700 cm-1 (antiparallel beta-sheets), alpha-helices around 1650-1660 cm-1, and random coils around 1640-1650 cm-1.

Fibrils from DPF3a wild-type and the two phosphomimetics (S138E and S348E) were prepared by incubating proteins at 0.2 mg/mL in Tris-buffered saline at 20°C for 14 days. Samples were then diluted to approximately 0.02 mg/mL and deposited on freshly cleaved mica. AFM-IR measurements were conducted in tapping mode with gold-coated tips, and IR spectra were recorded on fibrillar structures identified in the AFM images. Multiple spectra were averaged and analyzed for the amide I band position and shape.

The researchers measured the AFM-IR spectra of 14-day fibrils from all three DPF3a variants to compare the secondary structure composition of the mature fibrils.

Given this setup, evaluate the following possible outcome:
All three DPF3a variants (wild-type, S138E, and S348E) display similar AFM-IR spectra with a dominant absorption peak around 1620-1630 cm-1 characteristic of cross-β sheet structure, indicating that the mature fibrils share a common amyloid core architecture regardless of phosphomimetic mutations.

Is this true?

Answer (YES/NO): NO